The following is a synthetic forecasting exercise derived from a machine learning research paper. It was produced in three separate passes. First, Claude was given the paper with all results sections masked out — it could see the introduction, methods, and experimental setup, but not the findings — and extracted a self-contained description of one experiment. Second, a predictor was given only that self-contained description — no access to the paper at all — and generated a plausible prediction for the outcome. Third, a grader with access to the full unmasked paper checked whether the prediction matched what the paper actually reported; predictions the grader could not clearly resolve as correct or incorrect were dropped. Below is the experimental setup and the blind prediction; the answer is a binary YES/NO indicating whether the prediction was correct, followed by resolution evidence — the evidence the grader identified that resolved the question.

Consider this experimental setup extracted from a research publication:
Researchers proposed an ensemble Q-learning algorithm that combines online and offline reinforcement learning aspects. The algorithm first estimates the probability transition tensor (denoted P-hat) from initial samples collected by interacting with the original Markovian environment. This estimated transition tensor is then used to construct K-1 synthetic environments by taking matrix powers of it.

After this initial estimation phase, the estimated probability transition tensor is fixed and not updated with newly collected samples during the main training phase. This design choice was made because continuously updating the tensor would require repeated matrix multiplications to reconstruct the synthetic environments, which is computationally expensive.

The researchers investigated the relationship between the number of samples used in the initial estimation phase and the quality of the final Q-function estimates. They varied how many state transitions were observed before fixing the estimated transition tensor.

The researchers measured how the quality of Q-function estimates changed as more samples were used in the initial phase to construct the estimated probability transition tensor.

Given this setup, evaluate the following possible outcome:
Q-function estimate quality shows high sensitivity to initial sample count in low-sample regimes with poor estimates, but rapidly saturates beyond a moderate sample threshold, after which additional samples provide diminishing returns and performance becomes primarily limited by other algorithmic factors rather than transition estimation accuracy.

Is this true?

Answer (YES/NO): YES